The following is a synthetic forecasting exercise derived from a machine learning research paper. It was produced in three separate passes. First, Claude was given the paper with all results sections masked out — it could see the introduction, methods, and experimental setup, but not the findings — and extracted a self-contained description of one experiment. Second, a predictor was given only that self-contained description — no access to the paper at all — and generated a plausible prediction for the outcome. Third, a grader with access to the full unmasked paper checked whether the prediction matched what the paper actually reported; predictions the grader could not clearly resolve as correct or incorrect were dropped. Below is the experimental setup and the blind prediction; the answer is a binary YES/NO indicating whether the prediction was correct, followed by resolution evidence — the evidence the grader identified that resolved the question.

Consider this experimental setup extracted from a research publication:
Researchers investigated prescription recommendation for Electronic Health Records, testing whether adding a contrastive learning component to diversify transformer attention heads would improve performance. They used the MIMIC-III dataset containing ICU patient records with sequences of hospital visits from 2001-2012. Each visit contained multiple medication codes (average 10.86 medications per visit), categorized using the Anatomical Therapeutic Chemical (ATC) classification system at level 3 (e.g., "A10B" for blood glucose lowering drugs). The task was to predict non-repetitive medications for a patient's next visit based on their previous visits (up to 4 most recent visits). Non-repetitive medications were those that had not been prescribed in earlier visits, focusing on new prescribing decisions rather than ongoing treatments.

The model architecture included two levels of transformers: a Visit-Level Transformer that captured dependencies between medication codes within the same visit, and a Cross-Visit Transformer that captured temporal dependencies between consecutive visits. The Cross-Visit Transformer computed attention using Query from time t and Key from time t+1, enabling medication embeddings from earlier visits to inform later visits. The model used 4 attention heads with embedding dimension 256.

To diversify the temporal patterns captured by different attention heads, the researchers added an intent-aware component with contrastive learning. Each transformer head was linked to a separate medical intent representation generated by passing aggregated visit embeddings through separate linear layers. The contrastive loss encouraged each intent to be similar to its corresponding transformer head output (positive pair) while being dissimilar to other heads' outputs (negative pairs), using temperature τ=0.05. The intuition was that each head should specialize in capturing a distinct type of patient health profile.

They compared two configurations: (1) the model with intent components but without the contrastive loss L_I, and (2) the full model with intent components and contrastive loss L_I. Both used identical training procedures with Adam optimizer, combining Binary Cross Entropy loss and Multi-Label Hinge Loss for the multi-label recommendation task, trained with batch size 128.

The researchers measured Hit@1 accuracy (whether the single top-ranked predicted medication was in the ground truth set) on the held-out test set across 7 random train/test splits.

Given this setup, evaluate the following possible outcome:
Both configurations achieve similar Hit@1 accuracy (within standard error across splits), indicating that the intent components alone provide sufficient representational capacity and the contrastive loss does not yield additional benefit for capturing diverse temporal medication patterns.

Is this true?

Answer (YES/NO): NO